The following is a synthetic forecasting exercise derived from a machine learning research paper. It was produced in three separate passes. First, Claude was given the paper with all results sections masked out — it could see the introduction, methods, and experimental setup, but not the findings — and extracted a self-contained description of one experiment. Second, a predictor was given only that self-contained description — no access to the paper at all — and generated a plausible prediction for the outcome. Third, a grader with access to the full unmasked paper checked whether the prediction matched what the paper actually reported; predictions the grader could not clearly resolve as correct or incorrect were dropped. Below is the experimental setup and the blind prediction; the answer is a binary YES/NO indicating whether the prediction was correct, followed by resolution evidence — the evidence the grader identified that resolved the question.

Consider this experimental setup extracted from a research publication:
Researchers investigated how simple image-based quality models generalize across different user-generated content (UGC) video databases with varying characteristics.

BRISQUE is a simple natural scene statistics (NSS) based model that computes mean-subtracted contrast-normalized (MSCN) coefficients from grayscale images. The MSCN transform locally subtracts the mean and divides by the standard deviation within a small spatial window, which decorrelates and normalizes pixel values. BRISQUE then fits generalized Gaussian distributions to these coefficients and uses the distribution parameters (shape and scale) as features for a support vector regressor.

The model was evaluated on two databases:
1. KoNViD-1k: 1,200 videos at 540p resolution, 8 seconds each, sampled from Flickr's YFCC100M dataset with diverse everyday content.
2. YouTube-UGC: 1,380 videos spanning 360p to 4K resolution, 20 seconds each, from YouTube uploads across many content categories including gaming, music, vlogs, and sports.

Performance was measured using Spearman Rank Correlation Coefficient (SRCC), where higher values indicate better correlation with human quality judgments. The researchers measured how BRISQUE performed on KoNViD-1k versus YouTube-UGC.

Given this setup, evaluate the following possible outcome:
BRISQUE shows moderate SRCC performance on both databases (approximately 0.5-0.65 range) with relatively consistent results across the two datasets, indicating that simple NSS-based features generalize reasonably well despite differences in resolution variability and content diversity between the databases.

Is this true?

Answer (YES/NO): NO